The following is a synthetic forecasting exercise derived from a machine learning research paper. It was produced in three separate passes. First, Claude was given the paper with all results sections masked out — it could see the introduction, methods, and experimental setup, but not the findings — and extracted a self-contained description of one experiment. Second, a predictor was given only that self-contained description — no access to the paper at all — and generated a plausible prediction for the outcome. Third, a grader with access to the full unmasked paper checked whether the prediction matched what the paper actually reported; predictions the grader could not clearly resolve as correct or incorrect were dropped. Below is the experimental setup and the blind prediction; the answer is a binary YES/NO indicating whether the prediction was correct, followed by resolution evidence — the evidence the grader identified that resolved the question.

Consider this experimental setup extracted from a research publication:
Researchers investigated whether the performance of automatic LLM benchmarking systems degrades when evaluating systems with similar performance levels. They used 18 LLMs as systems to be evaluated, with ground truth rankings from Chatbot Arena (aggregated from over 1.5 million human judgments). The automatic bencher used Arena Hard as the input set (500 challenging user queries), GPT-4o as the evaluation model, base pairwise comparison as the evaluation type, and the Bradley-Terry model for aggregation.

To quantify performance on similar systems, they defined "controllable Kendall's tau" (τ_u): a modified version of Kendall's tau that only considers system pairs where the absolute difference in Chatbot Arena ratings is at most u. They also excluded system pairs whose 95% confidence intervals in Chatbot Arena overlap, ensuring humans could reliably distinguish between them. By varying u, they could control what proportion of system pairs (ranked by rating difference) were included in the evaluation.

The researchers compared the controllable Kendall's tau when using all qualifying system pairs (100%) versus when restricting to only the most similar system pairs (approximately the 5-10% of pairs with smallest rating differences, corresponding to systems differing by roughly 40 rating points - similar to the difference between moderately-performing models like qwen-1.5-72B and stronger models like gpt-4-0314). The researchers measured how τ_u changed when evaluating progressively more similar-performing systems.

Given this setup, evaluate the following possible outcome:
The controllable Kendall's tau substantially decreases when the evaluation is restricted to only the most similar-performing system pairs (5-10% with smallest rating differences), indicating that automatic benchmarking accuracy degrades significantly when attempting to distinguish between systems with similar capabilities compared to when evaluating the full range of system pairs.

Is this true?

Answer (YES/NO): YES